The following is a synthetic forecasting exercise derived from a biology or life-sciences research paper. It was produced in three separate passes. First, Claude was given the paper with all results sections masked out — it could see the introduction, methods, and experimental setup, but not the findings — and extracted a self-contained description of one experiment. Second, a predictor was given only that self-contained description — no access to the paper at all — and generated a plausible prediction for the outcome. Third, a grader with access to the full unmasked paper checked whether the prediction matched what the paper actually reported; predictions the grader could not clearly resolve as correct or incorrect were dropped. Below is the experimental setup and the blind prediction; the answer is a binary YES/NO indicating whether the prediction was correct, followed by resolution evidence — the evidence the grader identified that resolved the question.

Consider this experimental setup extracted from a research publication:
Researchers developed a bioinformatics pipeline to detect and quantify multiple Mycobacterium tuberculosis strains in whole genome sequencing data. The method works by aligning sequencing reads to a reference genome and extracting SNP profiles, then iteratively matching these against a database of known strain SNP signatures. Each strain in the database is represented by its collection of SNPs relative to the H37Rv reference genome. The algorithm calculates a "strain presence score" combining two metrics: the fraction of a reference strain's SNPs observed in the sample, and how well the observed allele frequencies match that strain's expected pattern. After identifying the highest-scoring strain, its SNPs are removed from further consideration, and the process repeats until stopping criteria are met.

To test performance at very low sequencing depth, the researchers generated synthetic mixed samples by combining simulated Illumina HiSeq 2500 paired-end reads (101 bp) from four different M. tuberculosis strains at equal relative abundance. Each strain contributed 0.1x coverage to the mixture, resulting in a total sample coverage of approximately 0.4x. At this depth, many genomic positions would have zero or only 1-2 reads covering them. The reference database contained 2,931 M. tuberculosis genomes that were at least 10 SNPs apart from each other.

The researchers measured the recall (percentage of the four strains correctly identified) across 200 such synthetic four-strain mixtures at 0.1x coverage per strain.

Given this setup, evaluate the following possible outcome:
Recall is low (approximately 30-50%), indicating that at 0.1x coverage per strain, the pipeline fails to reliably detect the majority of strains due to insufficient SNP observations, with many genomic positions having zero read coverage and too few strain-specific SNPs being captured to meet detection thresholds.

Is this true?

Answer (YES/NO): NO